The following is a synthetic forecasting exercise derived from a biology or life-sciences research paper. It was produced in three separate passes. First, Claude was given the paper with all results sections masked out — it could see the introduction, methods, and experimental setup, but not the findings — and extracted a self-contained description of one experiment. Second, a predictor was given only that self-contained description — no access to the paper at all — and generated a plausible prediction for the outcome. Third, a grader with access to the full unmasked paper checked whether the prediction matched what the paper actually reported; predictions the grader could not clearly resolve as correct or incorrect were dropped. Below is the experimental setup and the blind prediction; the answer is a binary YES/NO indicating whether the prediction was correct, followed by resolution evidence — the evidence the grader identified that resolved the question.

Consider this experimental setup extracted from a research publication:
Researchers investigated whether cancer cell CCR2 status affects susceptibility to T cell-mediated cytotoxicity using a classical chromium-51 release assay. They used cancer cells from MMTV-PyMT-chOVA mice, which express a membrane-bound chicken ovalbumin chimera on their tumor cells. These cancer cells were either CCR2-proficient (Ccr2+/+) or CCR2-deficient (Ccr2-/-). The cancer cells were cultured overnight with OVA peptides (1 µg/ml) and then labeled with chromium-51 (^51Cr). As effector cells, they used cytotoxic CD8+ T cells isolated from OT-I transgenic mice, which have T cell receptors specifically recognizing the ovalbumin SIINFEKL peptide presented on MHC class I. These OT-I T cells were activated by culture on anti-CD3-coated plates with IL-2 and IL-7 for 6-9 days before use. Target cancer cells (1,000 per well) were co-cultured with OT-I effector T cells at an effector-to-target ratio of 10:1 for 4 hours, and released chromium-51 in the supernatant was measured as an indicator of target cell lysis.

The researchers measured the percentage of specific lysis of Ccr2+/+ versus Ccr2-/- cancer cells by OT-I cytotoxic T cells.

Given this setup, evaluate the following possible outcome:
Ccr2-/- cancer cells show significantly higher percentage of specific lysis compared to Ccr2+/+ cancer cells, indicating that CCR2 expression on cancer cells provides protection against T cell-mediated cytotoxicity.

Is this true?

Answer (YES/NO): YES